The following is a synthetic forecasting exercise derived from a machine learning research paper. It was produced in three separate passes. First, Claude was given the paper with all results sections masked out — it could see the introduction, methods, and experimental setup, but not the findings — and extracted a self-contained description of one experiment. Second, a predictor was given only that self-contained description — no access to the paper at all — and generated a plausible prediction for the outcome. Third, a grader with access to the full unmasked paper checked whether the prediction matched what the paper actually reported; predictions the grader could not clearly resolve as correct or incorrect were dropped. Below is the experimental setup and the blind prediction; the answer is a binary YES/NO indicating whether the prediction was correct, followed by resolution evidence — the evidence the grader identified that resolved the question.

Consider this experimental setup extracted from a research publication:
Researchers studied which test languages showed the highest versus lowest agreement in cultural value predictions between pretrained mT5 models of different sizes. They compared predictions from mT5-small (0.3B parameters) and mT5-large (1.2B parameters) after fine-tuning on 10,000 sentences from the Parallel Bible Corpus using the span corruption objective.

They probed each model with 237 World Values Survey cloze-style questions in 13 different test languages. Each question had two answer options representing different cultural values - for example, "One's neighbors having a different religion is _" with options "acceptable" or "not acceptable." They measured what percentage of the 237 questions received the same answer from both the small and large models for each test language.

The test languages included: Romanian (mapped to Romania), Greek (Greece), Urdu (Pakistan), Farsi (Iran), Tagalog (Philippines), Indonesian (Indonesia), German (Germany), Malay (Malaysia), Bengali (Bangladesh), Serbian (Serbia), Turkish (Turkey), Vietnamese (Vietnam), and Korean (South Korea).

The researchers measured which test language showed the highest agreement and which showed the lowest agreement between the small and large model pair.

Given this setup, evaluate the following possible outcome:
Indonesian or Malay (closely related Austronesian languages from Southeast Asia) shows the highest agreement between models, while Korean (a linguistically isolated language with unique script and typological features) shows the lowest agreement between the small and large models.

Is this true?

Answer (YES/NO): NO